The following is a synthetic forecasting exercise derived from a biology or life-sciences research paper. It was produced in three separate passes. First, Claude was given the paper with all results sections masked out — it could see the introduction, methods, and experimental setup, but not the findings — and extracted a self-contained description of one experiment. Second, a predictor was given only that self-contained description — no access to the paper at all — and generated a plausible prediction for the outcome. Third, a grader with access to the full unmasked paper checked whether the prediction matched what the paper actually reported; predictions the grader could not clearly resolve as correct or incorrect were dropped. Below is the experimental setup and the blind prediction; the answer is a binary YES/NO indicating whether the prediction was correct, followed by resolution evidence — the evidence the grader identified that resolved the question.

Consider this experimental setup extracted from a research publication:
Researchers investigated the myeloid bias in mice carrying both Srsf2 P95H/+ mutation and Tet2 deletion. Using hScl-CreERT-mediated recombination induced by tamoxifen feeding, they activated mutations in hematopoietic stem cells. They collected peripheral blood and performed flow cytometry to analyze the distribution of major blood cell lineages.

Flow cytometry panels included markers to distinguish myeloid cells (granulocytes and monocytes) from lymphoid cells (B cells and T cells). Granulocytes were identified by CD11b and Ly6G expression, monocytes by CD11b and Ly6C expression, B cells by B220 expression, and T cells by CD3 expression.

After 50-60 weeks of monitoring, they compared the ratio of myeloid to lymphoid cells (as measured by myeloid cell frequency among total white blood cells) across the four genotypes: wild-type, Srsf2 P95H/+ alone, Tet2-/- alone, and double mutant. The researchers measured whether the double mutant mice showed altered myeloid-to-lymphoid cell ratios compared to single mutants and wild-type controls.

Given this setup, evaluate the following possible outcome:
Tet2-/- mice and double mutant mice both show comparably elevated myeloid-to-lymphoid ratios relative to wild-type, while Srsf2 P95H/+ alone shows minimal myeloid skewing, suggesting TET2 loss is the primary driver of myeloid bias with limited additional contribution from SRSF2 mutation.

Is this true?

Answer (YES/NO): NO